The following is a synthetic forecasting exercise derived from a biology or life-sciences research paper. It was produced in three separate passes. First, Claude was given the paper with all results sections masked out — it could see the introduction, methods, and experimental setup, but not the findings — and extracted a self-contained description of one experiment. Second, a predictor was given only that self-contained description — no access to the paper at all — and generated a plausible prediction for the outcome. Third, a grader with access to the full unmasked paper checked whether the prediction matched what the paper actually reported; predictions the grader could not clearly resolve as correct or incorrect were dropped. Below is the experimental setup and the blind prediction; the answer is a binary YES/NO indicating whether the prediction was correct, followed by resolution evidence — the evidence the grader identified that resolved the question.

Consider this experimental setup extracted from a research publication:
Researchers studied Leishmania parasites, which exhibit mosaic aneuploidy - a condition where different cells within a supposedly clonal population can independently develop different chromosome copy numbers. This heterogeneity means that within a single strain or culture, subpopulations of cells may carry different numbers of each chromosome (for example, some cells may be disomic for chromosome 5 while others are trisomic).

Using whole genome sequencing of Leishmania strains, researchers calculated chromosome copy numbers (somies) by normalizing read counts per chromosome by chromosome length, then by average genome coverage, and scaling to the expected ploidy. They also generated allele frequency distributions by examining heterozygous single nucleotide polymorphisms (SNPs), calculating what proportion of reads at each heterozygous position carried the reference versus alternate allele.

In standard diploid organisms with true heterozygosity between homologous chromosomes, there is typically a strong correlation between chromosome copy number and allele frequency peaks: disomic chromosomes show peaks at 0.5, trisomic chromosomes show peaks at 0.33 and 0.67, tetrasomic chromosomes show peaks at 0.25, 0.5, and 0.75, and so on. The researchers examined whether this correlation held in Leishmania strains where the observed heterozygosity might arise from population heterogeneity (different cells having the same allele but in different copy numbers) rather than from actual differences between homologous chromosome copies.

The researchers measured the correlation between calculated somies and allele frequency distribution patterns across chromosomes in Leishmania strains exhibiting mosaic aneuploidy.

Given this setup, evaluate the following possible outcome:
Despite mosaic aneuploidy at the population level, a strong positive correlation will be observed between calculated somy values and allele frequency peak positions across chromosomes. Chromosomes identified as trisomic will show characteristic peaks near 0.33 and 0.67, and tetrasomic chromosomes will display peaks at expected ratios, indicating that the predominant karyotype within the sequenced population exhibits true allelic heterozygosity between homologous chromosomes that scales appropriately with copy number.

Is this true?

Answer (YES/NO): NO